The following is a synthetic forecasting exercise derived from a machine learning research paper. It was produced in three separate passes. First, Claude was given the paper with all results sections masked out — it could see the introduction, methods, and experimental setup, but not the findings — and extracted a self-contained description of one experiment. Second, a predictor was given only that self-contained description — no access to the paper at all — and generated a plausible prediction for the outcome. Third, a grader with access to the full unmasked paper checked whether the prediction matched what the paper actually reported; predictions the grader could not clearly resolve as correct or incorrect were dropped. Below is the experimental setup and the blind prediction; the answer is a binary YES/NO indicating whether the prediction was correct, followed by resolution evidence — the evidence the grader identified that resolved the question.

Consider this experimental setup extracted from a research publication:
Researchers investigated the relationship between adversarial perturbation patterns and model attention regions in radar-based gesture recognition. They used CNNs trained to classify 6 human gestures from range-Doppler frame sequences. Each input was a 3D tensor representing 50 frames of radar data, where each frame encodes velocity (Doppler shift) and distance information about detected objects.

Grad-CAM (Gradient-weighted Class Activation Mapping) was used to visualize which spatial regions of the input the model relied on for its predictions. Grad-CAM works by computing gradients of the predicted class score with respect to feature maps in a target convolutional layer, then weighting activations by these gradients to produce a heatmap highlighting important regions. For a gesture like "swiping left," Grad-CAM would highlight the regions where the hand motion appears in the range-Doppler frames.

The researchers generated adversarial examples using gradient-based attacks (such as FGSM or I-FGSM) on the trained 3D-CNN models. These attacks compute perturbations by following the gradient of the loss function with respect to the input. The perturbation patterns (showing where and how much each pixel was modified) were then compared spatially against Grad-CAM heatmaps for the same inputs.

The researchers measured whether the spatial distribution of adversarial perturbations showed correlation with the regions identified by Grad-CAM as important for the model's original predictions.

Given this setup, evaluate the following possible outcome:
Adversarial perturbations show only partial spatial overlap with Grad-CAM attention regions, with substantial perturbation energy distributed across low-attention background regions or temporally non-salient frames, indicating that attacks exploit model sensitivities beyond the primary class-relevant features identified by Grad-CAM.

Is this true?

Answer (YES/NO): NO